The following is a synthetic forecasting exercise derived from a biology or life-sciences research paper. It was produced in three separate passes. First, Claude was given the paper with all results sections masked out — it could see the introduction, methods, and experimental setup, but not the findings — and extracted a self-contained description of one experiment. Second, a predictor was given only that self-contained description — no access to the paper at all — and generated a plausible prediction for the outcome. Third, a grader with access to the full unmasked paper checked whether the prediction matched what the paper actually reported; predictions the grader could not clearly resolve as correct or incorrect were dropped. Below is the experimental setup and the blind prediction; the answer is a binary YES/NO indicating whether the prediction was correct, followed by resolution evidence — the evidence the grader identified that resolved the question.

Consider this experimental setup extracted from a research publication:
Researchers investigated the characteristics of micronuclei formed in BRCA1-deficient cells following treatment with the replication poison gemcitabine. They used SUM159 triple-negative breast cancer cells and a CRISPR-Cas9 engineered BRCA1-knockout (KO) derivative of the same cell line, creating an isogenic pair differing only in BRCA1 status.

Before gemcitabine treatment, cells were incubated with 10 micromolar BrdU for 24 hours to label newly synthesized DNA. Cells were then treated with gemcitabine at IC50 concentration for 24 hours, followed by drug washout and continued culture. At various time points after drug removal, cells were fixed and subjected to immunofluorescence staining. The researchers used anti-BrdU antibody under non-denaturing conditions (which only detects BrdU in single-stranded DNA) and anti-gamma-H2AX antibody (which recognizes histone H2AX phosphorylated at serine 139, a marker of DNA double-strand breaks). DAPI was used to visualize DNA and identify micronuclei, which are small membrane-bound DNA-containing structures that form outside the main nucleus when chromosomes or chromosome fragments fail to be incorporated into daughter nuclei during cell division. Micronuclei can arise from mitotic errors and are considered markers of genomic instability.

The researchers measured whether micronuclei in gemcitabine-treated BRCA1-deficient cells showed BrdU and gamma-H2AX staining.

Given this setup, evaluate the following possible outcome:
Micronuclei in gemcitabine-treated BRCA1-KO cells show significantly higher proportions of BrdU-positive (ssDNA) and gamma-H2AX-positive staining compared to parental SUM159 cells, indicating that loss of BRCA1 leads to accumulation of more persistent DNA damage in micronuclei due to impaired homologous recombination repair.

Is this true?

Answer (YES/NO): YES